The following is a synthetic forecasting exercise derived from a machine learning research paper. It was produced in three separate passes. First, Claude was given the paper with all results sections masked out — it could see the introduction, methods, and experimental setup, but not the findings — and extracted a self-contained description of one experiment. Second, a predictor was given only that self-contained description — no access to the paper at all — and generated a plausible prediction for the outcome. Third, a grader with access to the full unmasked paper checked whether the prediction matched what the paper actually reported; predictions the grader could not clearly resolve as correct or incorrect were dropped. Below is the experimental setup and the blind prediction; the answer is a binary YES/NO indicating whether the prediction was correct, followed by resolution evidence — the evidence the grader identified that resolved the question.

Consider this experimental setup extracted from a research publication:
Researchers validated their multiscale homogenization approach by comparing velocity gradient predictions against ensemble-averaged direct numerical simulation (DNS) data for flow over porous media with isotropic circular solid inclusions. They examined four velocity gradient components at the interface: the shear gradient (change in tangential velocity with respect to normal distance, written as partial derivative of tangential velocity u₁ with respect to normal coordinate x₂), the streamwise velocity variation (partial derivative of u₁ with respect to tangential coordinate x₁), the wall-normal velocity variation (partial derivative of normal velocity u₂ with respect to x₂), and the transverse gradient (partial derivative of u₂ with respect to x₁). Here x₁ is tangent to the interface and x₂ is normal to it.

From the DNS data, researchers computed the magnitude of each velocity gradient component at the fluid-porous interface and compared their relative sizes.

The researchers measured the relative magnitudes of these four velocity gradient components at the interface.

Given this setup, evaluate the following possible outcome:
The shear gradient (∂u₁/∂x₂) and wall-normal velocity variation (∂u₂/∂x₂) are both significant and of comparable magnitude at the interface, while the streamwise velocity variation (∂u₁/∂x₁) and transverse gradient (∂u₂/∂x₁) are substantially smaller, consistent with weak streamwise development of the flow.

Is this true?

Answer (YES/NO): NO